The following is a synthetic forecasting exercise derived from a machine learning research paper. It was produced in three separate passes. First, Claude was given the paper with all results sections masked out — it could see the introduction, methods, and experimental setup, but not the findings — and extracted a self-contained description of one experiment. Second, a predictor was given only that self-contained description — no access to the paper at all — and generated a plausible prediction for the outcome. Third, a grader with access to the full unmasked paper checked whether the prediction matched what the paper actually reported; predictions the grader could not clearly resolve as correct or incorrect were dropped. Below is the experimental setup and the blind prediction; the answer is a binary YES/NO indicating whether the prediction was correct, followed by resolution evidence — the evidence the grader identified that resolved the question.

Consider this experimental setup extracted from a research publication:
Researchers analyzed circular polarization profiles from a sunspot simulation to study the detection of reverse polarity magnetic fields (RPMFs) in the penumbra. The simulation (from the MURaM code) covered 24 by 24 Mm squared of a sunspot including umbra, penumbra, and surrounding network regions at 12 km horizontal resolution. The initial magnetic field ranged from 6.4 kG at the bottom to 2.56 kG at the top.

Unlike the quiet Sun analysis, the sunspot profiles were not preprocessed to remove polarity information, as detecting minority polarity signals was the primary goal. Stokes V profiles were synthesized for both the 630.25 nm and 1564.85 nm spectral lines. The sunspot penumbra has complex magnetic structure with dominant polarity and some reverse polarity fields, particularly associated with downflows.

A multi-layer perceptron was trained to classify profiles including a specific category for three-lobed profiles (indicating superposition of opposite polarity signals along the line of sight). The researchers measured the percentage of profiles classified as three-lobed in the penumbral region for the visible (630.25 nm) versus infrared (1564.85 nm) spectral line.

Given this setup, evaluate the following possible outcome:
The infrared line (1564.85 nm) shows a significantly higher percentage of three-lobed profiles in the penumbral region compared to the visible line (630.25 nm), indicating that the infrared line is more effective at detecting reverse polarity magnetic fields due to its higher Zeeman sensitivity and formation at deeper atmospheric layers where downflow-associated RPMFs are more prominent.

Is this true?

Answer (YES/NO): NO